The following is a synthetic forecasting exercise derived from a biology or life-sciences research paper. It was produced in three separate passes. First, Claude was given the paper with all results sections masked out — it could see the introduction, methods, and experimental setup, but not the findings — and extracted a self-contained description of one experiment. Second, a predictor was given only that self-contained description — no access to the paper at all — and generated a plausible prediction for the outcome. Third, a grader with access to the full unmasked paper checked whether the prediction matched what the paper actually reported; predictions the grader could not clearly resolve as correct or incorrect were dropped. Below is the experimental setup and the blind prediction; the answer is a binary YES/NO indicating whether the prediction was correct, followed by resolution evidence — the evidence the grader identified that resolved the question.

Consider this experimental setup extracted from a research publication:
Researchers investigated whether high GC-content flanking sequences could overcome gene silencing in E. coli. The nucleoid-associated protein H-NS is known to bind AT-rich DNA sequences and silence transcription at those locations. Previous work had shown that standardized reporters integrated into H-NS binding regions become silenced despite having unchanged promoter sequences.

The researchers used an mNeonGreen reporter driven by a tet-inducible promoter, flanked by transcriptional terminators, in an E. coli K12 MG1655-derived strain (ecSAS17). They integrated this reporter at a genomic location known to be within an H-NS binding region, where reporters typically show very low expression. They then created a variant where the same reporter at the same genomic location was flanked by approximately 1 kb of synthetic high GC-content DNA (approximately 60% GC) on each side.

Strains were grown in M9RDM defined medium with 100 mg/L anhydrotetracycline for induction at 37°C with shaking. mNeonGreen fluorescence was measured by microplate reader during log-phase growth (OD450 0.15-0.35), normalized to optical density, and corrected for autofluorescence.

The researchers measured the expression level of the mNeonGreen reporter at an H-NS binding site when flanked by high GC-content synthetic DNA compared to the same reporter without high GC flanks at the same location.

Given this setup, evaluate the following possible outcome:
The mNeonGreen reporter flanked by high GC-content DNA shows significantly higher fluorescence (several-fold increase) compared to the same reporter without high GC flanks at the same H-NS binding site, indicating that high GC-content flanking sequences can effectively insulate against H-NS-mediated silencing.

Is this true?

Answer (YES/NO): NO